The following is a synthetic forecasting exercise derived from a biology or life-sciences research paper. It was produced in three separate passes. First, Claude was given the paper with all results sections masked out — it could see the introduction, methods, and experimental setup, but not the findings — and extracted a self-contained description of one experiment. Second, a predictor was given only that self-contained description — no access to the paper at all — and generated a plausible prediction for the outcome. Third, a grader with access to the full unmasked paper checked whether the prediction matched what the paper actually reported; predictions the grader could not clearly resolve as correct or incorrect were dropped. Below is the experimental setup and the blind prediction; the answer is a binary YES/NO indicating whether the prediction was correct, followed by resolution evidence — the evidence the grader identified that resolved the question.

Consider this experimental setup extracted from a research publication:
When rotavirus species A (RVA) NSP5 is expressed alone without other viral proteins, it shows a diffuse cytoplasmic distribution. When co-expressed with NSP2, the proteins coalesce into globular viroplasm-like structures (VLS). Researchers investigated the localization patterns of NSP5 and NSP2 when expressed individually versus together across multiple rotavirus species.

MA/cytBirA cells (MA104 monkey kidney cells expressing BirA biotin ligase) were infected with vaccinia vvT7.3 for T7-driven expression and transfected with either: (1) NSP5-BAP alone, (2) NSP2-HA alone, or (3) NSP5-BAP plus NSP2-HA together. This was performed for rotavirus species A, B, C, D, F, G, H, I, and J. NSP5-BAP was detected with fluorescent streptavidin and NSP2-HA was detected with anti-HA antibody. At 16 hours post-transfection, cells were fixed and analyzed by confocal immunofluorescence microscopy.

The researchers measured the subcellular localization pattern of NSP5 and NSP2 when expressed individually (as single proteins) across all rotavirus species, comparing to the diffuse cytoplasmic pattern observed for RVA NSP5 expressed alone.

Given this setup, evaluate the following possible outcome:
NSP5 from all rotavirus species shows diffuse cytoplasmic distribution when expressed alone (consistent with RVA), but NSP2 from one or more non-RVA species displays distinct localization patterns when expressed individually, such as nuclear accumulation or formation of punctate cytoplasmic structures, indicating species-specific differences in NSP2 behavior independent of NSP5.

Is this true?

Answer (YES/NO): NO